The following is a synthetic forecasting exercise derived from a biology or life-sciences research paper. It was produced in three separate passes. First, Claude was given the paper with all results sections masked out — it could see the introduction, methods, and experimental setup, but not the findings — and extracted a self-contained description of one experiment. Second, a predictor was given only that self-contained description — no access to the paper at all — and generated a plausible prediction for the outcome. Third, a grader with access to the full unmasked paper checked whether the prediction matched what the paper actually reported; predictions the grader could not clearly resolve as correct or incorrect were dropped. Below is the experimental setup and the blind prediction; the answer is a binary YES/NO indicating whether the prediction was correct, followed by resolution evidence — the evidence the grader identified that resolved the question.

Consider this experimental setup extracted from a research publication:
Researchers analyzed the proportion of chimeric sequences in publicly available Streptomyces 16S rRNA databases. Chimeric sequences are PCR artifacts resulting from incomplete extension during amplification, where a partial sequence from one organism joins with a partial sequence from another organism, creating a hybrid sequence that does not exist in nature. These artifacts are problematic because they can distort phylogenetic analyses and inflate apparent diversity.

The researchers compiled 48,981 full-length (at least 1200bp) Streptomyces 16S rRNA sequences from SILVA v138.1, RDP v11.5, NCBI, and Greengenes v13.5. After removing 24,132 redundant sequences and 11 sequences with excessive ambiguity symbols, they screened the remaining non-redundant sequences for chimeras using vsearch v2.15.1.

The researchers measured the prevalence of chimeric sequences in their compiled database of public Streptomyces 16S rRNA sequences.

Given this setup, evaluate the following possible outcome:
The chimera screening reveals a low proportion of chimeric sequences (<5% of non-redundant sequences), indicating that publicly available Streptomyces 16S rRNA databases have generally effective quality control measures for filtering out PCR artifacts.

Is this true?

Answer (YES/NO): NO